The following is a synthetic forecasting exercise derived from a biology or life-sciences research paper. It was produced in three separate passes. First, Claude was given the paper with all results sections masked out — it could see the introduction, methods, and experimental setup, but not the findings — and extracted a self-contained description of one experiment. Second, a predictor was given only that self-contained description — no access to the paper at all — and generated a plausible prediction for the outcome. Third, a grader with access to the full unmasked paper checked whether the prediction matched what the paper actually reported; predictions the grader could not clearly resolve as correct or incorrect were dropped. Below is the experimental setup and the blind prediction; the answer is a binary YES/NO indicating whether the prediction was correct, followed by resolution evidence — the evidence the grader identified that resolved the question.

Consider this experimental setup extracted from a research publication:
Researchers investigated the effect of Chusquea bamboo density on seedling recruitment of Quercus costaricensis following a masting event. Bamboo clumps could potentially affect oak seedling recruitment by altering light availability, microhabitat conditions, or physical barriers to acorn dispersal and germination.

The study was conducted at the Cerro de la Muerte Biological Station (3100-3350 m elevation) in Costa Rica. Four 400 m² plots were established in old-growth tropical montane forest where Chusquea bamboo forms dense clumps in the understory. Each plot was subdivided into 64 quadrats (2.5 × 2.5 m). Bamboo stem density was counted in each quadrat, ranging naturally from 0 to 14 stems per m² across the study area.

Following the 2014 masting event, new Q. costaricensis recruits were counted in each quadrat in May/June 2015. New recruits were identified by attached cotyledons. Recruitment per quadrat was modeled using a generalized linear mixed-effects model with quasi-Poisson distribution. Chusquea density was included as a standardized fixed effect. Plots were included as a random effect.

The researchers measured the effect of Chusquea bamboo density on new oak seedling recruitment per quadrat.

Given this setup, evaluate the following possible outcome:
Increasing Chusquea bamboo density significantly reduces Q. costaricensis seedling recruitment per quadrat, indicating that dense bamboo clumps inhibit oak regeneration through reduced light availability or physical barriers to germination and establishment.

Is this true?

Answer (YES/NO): NO